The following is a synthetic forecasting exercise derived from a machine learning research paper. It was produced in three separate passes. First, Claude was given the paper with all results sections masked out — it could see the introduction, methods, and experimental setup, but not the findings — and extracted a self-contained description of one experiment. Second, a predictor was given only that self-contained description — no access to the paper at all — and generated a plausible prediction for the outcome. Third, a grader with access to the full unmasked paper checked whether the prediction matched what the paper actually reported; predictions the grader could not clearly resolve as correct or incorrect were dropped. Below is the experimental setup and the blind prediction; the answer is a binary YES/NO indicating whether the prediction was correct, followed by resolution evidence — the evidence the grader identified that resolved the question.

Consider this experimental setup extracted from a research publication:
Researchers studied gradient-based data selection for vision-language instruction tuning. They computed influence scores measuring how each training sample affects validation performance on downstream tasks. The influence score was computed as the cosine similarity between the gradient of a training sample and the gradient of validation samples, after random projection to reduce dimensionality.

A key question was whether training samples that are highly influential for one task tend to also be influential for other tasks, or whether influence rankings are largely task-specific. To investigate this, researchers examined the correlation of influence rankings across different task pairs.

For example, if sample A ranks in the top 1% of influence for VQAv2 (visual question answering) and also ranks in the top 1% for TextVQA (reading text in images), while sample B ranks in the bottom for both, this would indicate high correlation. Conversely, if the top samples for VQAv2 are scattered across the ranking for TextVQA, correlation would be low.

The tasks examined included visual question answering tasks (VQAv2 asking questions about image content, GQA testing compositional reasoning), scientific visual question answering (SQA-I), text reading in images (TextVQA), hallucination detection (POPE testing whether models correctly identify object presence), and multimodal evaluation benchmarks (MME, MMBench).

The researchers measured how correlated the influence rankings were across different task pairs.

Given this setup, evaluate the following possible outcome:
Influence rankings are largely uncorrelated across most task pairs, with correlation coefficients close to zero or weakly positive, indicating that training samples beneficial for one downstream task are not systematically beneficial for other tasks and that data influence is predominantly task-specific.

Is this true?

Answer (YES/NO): NO